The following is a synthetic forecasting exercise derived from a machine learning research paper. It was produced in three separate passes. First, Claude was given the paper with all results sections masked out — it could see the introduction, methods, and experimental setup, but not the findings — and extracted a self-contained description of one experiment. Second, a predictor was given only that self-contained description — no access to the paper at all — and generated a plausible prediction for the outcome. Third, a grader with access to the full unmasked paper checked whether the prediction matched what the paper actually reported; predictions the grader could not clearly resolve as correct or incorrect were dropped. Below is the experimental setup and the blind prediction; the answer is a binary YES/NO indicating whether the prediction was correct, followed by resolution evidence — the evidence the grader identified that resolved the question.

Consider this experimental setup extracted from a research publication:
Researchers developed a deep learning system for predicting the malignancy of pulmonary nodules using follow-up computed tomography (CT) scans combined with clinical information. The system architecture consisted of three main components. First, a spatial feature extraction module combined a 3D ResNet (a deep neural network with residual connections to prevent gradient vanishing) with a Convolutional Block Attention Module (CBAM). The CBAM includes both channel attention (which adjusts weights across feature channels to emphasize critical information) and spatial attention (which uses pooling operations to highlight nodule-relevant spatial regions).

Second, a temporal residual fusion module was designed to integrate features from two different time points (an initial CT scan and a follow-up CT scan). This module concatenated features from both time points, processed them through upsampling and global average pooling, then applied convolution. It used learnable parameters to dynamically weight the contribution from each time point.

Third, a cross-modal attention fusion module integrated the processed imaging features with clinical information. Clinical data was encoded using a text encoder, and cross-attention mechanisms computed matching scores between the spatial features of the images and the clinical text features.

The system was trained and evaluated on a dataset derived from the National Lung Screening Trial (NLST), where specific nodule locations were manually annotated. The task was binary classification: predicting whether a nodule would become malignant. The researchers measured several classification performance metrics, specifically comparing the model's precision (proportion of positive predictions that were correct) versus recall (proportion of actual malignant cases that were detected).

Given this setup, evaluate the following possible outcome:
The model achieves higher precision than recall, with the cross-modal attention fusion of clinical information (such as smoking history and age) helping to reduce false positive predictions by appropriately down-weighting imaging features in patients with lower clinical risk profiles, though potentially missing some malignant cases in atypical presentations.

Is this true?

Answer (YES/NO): NO